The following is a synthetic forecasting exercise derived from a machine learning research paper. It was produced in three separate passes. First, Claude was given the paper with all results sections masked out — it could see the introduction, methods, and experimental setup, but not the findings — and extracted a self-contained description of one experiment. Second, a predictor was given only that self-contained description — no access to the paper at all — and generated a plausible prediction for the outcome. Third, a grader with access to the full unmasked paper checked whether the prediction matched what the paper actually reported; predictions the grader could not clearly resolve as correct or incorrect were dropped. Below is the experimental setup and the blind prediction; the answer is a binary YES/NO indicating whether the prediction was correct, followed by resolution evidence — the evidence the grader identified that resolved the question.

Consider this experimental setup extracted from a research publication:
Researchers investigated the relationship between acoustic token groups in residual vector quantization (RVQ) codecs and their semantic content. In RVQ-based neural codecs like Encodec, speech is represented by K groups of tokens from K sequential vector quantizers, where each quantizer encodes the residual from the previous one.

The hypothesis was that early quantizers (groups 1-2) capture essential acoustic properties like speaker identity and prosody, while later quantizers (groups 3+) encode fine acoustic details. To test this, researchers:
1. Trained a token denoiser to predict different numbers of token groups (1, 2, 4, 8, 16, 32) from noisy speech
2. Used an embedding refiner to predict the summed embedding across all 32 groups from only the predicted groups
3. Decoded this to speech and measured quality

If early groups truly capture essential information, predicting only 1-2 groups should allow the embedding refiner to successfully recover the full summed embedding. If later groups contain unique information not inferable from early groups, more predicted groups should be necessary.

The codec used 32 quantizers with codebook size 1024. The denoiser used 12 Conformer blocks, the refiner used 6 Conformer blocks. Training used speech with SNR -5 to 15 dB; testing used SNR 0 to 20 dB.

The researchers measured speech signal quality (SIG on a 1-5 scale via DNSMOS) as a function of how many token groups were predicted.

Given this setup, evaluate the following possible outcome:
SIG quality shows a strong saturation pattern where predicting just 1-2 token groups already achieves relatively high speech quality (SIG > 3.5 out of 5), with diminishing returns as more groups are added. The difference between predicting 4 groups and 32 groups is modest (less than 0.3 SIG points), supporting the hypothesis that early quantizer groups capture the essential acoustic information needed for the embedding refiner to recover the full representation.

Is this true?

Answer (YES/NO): NO